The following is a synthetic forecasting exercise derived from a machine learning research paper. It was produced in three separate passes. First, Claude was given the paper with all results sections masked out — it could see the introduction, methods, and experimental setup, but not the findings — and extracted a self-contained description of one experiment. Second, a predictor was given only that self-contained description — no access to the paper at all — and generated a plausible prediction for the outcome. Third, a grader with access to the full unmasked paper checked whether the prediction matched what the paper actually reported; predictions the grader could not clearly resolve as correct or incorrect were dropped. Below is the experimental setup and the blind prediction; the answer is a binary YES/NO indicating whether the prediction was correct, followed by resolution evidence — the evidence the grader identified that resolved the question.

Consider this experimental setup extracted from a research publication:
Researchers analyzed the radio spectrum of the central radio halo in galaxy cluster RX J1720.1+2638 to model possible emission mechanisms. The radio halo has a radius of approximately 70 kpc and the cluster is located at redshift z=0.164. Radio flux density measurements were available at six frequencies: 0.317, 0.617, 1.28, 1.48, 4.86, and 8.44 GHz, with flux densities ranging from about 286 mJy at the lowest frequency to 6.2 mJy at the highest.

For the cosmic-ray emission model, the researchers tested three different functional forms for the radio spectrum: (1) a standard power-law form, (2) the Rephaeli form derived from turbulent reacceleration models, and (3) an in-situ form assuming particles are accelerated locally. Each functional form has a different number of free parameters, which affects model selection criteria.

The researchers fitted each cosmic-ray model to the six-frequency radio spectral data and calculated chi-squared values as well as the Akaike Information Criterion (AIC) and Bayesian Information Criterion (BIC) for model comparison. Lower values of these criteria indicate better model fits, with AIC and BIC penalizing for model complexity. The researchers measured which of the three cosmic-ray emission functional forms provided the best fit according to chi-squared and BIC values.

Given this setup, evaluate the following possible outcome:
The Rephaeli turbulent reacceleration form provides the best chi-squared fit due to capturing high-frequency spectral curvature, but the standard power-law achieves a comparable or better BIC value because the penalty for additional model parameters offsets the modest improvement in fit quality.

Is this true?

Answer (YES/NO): YES